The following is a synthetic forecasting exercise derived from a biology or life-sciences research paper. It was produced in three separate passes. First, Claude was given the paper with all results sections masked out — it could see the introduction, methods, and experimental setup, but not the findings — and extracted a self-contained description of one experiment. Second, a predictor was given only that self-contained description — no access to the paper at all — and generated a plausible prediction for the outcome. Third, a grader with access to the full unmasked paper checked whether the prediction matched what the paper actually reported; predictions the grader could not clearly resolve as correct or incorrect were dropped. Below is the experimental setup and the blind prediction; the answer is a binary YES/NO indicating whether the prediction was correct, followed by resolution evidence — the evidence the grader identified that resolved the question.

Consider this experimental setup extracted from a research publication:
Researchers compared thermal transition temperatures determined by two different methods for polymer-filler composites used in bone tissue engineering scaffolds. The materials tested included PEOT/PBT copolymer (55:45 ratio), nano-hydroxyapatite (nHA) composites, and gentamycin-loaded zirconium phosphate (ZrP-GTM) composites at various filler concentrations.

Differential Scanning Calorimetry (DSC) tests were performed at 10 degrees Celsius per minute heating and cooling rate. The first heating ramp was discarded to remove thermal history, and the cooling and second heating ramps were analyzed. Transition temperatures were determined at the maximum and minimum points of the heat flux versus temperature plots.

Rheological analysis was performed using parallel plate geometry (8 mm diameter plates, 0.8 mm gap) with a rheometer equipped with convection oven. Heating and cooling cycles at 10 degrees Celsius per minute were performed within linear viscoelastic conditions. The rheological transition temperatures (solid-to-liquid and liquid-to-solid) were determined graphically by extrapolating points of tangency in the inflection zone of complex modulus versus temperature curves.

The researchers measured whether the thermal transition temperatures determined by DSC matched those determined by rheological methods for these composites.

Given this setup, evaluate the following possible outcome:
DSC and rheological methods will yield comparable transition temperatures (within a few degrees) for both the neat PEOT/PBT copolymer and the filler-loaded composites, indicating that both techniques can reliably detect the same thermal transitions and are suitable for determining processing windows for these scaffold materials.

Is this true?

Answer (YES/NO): NO